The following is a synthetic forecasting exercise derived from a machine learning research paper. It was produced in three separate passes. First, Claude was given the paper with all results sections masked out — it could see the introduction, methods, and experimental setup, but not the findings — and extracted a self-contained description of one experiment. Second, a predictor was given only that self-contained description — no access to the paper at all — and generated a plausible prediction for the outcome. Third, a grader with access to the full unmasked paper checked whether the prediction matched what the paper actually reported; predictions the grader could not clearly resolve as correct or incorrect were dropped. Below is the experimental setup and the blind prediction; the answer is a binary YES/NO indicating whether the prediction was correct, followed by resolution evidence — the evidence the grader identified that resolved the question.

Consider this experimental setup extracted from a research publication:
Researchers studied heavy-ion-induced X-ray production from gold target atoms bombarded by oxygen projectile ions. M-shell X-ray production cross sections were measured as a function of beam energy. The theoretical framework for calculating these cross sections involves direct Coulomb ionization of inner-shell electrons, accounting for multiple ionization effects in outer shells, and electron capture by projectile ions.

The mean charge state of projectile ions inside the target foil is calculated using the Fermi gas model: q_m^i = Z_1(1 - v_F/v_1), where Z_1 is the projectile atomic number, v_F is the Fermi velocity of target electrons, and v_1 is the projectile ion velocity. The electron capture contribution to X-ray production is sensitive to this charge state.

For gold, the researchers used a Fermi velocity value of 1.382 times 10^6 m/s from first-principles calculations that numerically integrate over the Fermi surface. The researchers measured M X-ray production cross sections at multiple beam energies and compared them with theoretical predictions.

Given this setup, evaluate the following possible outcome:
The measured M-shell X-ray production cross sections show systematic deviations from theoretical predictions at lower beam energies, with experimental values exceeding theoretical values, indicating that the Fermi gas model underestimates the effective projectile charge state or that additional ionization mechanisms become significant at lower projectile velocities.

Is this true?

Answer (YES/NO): NO